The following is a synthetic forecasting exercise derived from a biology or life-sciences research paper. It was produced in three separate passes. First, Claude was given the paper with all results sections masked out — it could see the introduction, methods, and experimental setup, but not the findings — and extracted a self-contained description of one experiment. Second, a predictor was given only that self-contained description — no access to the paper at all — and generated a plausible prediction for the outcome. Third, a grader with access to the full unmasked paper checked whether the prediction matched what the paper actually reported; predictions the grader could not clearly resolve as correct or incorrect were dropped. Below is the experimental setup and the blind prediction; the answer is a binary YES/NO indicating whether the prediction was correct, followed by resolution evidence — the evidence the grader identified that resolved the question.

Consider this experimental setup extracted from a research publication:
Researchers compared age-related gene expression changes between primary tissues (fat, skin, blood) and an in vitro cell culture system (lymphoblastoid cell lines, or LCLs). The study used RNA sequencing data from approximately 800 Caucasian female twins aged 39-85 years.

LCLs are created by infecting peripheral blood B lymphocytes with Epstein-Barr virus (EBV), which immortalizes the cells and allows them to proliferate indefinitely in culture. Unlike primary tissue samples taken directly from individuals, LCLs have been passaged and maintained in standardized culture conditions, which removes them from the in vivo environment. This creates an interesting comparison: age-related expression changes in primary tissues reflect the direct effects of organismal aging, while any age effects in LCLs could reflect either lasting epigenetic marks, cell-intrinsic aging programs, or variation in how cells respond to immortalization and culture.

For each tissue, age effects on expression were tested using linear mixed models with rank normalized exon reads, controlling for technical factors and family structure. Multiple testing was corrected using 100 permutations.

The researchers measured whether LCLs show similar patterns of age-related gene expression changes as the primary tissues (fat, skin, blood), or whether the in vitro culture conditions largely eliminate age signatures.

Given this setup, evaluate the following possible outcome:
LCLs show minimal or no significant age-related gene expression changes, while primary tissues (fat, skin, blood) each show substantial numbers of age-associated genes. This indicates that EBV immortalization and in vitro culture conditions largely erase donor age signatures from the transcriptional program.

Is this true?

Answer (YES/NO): YES